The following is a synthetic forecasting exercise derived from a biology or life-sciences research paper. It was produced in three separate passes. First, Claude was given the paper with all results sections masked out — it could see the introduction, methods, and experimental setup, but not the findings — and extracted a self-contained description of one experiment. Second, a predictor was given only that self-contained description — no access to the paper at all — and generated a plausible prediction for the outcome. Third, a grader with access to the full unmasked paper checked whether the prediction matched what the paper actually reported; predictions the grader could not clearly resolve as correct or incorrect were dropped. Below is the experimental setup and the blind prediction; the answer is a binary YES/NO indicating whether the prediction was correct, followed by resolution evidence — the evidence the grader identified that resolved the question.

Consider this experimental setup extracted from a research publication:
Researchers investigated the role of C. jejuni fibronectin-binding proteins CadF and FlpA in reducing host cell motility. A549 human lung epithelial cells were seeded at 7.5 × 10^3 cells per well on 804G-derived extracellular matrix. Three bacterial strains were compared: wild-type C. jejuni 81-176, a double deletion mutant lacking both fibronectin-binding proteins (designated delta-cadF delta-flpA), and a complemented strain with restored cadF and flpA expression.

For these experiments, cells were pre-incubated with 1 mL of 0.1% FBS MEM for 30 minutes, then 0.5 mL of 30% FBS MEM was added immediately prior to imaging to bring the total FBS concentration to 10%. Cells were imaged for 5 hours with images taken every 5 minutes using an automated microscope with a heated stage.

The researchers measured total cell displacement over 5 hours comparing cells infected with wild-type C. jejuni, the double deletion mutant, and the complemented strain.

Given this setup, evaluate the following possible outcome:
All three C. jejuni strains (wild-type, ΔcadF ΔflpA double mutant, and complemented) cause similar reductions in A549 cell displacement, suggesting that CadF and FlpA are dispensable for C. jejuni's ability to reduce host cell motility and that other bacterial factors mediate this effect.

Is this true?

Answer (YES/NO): NO